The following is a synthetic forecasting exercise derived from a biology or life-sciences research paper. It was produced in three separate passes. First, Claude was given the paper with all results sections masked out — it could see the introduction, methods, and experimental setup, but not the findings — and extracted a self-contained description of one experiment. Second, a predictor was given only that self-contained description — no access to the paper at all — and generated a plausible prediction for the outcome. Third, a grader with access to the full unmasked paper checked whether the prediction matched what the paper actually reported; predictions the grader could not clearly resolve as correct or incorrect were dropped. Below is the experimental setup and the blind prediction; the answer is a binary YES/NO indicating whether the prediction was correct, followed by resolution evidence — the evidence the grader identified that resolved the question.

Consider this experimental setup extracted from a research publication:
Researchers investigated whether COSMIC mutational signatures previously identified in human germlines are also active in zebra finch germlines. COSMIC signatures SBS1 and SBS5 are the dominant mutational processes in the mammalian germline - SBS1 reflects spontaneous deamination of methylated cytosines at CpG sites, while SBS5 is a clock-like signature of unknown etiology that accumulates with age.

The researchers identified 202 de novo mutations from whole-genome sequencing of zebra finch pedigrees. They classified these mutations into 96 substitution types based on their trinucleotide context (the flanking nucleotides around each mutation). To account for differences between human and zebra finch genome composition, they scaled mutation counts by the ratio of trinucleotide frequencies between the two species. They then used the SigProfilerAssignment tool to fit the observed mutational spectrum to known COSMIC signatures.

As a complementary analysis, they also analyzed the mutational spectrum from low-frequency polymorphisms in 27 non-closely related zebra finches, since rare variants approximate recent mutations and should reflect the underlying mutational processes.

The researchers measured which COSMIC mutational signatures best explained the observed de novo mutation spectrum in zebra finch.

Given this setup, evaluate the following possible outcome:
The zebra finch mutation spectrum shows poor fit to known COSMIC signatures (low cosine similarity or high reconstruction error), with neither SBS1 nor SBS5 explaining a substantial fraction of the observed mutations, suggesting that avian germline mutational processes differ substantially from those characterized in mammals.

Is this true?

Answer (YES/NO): NO